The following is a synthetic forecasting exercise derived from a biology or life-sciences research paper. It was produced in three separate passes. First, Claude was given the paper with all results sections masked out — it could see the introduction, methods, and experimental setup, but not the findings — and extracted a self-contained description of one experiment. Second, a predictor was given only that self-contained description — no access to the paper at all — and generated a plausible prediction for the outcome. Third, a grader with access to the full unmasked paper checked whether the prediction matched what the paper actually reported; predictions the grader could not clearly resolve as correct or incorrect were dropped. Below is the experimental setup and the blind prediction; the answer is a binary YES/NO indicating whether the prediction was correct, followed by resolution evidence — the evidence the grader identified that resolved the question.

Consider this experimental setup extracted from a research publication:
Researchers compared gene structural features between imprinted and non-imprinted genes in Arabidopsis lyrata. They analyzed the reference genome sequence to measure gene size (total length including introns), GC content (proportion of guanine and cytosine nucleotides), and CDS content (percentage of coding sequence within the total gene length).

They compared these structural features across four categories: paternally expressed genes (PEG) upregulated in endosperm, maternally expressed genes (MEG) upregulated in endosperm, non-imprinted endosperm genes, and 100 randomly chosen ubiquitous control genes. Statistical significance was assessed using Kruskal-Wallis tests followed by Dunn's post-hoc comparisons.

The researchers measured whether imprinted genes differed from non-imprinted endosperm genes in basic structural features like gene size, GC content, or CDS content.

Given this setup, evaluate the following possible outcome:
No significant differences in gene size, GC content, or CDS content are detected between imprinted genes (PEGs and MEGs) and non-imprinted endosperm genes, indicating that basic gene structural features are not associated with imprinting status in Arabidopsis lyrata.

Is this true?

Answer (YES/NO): YES